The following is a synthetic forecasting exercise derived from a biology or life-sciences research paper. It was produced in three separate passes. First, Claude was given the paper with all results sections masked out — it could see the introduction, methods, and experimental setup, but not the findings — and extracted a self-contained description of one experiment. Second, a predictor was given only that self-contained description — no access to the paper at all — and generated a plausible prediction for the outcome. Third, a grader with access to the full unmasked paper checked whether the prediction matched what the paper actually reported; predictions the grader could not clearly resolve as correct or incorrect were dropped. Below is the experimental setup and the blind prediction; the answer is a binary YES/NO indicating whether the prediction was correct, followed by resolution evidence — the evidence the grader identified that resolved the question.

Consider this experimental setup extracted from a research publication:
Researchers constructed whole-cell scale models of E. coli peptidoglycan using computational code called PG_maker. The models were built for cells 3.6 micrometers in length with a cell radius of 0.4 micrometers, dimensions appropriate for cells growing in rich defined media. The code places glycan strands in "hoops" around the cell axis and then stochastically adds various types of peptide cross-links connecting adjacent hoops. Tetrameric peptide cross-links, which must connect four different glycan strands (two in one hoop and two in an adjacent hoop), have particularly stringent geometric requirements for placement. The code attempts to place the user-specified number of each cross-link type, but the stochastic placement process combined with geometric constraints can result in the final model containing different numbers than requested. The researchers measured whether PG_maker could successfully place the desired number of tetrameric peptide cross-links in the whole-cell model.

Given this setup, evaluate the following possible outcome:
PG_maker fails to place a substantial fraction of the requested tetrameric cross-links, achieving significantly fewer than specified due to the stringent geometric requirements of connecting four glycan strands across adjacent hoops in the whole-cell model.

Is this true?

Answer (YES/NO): YES